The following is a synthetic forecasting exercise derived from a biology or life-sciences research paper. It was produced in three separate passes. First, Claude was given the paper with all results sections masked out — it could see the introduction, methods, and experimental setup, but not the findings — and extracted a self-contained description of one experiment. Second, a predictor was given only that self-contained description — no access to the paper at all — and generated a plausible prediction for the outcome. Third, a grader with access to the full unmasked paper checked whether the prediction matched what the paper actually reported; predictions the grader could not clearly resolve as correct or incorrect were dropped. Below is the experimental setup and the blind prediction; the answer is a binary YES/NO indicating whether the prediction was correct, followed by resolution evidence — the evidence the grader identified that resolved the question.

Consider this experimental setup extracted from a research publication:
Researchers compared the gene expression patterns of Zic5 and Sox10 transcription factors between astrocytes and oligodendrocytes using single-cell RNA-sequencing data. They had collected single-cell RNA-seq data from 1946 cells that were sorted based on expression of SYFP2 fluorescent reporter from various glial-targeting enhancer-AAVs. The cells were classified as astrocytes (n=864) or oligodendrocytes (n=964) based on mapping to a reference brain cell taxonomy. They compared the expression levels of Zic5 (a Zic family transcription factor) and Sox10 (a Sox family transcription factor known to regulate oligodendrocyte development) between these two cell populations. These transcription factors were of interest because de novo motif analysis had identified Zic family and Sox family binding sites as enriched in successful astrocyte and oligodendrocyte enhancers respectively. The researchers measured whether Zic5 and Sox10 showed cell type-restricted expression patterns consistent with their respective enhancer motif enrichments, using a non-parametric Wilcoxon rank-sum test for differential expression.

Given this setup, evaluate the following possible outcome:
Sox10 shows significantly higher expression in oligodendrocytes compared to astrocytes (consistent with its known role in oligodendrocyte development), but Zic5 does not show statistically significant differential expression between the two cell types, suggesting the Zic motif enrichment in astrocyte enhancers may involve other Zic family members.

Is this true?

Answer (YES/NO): NO